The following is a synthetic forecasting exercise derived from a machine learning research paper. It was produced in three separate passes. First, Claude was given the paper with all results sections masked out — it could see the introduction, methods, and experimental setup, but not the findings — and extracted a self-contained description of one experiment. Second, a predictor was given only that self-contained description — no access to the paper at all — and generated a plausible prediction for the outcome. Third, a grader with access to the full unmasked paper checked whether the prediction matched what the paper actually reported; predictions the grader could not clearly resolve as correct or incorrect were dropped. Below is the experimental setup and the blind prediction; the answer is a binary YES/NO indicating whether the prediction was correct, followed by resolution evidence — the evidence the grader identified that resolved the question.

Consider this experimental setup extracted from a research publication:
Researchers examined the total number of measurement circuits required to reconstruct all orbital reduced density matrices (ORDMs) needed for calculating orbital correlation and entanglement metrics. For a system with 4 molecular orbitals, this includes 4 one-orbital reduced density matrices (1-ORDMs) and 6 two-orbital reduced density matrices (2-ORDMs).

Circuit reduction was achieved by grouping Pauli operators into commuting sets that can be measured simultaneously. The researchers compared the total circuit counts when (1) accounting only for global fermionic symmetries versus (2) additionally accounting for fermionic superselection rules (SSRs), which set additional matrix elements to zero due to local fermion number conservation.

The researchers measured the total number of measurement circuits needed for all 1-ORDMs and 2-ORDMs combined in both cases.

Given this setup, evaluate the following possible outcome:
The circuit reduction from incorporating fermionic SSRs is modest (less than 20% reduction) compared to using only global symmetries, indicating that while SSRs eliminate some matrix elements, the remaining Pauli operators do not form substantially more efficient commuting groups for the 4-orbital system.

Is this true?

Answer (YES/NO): NO